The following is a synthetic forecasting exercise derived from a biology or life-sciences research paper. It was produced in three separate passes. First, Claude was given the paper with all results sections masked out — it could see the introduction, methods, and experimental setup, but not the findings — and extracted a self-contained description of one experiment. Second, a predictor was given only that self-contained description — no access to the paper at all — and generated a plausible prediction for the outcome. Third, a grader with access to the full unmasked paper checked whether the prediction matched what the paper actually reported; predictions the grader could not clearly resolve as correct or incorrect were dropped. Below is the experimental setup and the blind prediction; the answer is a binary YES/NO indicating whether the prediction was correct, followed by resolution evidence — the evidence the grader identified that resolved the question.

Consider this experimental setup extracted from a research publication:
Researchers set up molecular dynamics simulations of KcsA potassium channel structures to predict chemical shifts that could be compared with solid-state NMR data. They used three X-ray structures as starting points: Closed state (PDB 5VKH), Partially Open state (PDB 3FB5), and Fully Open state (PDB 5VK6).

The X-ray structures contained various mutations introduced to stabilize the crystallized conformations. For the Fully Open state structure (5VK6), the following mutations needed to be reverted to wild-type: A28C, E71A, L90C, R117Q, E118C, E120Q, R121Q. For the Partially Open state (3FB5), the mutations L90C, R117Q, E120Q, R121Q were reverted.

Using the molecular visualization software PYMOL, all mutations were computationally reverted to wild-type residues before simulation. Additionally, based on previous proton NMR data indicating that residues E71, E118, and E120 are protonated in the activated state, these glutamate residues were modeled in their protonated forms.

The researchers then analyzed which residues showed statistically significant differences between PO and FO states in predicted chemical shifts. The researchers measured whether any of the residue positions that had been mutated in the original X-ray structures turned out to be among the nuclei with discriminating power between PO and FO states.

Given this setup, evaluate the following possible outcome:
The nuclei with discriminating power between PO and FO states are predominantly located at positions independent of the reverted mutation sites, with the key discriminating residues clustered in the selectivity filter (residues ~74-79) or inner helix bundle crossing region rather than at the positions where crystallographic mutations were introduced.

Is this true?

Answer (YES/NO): NO